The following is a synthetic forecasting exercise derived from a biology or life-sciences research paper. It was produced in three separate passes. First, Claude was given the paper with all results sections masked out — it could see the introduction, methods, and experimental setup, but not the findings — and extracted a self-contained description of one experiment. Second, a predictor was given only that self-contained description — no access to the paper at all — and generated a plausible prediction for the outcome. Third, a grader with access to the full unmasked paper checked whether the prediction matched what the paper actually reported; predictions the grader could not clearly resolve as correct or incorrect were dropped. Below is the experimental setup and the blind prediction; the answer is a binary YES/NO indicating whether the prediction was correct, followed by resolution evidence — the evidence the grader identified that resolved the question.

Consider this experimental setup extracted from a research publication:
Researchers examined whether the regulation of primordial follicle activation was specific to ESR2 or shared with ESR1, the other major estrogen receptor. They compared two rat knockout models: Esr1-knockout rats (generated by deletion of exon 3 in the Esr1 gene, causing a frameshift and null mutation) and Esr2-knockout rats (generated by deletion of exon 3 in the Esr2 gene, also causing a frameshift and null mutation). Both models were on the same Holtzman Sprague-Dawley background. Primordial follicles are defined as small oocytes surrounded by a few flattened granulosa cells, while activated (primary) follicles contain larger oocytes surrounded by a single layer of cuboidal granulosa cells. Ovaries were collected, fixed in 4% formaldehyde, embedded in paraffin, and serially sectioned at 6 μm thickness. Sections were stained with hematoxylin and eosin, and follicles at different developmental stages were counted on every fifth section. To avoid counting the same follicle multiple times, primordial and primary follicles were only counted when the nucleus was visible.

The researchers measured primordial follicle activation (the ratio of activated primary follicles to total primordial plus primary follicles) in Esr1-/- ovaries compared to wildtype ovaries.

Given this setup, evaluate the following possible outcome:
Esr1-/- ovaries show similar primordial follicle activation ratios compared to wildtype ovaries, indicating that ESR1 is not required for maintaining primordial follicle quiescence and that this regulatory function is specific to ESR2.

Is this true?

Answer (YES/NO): YES